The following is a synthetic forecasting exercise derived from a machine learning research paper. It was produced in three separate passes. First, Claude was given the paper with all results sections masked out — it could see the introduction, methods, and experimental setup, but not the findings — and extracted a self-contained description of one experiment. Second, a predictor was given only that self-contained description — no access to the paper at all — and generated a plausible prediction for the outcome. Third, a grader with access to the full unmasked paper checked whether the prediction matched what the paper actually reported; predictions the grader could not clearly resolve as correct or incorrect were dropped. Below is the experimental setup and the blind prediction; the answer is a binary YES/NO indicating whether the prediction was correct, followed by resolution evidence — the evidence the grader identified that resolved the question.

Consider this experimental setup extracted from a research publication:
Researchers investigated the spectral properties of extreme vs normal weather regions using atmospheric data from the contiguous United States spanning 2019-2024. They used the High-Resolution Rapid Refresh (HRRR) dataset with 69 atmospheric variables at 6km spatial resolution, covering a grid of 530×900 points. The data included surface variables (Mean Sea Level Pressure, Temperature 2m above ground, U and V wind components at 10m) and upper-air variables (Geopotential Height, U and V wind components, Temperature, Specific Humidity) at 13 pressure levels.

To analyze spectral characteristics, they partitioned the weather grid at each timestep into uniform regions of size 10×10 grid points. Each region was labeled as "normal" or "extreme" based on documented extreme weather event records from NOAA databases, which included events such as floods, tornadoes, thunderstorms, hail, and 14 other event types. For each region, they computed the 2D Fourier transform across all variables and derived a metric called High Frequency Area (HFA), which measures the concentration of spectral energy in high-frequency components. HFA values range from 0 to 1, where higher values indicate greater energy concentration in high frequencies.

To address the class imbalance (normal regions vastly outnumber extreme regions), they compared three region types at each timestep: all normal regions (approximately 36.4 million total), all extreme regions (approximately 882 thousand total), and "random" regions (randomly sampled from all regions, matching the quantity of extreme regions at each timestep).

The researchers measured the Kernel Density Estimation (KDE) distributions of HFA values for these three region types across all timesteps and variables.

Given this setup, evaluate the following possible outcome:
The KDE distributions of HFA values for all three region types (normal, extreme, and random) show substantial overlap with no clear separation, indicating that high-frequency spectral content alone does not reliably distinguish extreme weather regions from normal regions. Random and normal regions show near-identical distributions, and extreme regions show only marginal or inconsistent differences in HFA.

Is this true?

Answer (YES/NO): NO